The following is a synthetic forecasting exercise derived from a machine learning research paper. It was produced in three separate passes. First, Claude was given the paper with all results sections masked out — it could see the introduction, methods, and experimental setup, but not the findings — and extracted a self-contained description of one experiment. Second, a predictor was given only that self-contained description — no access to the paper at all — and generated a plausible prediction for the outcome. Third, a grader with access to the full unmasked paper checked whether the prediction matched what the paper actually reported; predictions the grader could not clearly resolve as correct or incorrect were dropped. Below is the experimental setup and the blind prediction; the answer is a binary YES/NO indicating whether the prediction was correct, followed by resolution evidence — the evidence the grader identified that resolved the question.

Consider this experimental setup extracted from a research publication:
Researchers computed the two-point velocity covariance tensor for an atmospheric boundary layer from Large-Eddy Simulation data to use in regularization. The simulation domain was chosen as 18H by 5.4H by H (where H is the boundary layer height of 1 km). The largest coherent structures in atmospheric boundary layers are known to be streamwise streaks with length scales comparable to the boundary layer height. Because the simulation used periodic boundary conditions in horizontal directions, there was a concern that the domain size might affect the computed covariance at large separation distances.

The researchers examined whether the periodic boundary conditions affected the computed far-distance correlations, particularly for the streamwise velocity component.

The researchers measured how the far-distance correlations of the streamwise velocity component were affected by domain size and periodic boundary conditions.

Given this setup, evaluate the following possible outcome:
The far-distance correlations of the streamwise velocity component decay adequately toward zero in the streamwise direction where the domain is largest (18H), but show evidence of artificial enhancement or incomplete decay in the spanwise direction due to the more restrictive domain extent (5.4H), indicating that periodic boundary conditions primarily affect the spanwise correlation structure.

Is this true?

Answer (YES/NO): NO